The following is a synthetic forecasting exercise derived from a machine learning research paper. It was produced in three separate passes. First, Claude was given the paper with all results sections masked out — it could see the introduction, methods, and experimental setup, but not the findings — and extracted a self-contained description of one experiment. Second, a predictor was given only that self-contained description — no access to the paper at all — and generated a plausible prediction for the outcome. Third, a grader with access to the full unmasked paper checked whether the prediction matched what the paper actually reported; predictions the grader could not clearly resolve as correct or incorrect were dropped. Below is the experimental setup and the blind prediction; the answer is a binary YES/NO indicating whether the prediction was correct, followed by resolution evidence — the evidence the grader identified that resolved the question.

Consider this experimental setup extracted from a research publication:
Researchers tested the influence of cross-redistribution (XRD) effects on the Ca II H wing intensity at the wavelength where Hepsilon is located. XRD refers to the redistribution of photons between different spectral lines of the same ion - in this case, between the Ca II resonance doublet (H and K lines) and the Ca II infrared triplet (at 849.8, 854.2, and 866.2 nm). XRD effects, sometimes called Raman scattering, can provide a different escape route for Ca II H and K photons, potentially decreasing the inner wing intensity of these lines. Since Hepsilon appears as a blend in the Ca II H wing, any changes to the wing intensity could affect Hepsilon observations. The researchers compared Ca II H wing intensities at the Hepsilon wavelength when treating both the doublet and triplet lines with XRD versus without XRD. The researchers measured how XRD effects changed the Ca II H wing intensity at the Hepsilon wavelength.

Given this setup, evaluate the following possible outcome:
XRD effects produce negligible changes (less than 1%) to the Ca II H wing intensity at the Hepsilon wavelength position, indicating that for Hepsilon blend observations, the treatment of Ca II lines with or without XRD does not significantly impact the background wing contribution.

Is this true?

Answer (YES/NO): NO